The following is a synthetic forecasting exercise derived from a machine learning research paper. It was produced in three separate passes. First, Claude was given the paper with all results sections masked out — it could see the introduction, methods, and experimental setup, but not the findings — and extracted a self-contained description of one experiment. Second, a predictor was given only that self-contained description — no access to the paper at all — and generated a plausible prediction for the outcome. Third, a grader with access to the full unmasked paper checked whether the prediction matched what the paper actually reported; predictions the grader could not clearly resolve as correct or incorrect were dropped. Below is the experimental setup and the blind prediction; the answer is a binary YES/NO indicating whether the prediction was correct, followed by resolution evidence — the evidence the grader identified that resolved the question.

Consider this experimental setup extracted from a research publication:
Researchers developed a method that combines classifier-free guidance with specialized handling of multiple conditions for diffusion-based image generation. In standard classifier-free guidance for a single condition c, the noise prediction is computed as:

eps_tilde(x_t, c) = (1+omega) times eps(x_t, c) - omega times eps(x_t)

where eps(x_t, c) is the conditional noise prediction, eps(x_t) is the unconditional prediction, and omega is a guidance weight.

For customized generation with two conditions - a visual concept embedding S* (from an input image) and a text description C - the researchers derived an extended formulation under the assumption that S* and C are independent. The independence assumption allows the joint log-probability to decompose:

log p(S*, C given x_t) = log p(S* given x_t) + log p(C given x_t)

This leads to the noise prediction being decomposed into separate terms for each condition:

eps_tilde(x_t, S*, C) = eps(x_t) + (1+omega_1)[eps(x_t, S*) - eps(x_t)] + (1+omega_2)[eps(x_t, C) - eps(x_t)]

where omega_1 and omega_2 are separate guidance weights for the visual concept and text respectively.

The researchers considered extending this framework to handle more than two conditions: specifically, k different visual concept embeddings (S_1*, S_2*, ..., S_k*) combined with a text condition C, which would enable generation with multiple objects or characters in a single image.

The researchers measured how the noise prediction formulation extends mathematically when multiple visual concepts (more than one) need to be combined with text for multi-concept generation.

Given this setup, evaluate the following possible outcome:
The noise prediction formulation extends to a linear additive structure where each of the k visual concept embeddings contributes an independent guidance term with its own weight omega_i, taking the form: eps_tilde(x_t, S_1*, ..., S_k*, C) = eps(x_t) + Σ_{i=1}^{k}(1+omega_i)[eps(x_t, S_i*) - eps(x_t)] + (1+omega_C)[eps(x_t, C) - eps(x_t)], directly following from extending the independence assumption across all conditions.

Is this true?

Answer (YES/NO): YES